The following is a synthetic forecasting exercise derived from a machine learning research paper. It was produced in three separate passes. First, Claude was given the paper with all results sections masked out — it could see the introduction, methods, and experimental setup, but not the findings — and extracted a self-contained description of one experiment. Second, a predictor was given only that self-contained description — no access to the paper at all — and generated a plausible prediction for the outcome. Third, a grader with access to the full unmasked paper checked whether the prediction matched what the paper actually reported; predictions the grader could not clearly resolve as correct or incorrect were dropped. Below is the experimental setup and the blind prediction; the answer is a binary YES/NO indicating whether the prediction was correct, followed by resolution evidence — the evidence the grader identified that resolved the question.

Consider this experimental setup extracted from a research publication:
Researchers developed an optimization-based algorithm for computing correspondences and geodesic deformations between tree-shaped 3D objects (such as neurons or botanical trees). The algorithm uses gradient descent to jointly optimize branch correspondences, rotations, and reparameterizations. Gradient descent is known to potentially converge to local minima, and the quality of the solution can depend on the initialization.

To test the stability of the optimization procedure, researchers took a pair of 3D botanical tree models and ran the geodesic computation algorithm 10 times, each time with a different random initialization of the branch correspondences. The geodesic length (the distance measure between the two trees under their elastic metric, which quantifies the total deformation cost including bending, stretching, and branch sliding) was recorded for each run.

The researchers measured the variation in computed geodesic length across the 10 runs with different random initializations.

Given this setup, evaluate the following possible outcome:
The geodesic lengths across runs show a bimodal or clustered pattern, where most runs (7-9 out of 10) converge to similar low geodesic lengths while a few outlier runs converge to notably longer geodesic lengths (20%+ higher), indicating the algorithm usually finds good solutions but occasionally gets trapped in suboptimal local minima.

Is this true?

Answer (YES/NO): NO